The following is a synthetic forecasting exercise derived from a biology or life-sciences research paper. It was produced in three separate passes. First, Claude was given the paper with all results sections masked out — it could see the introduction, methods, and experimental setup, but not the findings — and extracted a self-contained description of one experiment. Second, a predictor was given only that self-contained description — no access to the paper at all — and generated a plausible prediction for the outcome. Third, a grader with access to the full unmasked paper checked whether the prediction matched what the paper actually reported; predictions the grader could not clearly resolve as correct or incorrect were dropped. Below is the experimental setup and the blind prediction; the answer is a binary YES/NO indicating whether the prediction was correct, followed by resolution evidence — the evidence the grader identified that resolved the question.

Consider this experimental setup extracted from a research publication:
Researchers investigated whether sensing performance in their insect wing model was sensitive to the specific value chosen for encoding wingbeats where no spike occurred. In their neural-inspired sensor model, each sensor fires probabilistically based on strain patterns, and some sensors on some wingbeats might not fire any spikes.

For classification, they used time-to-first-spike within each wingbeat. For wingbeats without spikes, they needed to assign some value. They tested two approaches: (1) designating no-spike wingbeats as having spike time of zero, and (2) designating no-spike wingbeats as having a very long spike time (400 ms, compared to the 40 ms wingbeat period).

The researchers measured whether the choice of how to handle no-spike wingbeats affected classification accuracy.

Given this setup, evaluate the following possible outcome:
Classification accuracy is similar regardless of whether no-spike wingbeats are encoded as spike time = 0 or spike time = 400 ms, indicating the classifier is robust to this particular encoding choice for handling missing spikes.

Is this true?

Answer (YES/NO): YES